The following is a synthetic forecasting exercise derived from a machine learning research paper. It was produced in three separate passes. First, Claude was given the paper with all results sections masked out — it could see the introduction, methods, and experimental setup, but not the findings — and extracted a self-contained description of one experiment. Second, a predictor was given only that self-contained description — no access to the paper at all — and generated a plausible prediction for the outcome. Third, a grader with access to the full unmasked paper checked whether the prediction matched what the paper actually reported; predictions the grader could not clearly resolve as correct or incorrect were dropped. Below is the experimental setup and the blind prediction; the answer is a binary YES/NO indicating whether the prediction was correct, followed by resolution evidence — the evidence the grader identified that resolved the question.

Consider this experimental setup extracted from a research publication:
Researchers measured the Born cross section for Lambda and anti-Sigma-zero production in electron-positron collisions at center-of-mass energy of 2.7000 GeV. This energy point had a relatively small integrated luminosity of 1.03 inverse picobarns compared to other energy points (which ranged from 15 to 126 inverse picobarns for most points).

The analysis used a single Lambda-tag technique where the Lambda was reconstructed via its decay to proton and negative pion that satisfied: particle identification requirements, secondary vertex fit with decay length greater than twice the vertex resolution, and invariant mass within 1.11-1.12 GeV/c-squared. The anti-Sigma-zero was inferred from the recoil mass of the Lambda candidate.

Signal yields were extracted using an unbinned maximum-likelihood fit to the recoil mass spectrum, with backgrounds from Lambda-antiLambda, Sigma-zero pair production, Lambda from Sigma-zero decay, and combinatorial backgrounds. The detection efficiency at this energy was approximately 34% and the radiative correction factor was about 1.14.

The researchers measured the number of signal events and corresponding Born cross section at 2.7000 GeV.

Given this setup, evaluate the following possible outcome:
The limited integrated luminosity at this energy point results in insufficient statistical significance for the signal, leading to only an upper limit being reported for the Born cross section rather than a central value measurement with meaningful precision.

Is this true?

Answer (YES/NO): NO